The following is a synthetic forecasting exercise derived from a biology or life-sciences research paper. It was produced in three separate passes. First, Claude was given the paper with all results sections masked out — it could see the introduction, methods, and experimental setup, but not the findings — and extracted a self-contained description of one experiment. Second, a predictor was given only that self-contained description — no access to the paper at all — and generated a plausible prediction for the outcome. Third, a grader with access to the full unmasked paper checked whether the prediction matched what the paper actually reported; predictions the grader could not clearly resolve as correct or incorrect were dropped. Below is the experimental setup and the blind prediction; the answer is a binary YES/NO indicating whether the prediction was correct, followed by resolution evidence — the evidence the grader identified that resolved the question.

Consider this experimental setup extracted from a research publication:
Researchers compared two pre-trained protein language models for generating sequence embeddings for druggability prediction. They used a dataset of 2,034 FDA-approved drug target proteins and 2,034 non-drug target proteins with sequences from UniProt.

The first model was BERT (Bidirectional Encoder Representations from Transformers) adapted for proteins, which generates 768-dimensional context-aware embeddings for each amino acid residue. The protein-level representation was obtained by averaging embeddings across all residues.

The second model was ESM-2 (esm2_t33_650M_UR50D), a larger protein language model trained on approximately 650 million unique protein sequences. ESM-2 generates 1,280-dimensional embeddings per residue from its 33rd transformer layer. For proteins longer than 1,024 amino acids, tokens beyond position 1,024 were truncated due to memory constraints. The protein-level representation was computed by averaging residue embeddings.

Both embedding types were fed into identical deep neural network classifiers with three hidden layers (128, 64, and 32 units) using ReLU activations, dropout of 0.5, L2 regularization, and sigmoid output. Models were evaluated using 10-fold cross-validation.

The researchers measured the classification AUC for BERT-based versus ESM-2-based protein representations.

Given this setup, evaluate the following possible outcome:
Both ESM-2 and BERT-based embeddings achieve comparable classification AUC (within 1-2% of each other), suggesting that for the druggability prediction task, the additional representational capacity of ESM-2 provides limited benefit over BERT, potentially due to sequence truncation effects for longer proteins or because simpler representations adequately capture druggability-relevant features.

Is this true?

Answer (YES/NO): NO